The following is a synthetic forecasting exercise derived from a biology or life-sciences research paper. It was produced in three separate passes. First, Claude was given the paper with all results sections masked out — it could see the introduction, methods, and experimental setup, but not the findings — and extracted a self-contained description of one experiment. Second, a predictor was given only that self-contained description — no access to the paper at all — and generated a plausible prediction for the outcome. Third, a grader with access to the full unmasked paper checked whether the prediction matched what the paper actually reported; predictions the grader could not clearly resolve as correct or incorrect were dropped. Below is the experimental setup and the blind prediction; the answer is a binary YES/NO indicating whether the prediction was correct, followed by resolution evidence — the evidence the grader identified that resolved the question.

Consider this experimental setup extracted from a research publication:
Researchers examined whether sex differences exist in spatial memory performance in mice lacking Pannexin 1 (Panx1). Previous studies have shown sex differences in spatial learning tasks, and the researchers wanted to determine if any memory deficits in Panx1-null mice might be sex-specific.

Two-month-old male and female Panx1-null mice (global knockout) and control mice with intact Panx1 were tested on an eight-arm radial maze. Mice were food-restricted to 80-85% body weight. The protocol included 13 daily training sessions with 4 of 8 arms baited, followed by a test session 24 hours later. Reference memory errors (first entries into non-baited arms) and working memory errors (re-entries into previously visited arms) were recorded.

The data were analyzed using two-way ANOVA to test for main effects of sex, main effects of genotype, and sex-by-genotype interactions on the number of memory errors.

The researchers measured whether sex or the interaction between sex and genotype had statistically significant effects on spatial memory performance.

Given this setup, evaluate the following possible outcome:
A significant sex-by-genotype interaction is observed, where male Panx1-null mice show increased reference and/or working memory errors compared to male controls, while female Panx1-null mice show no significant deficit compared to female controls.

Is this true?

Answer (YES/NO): NO